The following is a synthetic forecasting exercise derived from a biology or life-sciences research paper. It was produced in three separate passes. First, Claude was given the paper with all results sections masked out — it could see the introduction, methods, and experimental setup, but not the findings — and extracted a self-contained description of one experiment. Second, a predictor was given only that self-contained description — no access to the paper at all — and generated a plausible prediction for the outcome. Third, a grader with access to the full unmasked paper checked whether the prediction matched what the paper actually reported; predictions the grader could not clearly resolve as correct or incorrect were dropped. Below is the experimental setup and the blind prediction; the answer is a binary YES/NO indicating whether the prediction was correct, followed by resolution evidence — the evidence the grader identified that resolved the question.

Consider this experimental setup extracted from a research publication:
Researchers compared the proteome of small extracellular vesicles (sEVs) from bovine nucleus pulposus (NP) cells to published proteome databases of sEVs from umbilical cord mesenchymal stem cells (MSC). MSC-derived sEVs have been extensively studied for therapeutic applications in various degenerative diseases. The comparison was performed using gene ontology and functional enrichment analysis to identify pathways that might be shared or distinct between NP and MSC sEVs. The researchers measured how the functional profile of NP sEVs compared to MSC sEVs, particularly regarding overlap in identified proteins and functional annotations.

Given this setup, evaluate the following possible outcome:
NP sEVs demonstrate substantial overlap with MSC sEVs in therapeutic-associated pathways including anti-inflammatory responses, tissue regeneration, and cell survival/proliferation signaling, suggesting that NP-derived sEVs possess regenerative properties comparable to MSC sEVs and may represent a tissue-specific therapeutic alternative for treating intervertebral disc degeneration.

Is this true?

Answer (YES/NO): NO